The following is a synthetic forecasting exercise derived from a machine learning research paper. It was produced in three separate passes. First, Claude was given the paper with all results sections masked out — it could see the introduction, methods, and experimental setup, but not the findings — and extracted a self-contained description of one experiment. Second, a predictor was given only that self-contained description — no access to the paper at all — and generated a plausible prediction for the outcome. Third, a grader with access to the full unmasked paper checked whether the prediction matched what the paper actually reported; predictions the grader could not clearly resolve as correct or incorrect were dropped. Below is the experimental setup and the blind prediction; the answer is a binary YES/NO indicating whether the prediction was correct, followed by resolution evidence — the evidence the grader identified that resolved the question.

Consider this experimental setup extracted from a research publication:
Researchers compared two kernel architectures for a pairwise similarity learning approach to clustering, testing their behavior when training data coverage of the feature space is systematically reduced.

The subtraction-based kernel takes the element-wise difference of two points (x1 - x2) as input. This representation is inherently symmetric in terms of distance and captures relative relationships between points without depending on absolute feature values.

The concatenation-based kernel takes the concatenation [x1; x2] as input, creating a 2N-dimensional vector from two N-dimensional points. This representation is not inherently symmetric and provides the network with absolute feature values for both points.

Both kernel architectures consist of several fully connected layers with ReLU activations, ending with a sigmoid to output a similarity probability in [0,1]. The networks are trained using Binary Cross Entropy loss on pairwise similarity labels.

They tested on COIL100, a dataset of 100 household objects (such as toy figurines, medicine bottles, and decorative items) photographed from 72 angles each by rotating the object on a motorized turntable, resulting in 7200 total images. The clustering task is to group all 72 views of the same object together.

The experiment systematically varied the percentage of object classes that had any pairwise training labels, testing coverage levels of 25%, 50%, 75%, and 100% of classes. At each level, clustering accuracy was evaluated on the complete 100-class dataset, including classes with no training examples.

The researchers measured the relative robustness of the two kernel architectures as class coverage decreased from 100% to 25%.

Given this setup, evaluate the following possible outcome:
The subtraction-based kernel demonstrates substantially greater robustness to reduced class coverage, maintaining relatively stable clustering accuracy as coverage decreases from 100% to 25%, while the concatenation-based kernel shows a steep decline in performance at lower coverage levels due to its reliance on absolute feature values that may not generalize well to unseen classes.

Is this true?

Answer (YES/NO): YES